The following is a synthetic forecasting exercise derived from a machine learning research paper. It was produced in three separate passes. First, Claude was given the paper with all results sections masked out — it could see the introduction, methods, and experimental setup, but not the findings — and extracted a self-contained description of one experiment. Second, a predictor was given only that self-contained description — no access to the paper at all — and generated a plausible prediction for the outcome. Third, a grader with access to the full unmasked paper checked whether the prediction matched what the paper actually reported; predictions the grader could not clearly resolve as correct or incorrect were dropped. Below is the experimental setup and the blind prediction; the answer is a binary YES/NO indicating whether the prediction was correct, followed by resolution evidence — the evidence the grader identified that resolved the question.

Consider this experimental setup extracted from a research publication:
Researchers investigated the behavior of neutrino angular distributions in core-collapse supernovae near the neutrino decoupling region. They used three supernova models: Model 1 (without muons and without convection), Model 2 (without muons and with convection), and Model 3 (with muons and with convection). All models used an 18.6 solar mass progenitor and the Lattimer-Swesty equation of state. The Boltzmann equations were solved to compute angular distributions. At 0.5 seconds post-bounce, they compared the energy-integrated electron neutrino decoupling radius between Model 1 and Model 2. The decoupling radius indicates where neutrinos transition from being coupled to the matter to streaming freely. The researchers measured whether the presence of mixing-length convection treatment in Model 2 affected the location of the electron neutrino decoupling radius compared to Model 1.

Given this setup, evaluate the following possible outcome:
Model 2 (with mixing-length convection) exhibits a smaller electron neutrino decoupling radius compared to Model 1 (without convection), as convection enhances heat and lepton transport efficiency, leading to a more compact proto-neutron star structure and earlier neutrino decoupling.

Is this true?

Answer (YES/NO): NO